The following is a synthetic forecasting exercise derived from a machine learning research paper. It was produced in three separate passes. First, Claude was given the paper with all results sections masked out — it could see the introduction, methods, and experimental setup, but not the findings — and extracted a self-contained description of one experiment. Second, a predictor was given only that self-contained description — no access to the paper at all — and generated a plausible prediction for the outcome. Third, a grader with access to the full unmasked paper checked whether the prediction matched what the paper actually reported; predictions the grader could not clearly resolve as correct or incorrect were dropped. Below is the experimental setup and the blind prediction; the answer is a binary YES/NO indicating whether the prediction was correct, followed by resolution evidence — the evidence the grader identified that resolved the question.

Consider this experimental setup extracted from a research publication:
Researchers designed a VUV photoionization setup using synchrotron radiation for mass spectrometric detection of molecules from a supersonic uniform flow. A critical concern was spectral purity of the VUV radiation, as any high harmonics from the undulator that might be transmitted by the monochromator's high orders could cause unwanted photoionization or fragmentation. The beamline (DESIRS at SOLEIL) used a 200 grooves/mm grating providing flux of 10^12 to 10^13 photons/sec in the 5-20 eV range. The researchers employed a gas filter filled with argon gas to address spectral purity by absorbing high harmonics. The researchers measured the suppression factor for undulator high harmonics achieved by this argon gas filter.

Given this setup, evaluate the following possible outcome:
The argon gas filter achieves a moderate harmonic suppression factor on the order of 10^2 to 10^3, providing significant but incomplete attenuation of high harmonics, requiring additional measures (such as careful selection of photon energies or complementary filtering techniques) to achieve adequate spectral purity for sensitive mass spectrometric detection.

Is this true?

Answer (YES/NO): NO